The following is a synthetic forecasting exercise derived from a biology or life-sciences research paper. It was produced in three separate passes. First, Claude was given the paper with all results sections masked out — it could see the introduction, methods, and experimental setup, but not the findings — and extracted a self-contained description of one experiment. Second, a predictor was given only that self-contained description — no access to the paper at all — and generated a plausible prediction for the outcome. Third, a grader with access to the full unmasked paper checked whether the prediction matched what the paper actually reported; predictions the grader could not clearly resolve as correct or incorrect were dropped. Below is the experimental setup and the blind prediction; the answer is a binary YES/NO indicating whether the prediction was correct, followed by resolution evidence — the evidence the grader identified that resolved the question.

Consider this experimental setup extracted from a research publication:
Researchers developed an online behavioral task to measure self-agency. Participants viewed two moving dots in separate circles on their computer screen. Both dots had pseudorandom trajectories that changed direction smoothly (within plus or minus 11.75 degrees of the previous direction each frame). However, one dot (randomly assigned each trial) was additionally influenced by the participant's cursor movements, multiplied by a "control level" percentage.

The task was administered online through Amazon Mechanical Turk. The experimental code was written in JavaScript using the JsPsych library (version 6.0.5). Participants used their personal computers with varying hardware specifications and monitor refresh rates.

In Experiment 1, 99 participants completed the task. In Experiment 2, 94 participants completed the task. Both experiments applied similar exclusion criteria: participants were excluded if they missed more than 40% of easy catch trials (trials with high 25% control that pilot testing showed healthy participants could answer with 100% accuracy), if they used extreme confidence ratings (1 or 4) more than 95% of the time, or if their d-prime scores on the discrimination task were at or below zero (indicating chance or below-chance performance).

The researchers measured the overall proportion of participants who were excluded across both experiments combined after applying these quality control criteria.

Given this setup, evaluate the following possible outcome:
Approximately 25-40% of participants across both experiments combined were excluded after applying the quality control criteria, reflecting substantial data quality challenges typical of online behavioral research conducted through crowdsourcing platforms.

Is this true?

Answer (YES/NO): NO